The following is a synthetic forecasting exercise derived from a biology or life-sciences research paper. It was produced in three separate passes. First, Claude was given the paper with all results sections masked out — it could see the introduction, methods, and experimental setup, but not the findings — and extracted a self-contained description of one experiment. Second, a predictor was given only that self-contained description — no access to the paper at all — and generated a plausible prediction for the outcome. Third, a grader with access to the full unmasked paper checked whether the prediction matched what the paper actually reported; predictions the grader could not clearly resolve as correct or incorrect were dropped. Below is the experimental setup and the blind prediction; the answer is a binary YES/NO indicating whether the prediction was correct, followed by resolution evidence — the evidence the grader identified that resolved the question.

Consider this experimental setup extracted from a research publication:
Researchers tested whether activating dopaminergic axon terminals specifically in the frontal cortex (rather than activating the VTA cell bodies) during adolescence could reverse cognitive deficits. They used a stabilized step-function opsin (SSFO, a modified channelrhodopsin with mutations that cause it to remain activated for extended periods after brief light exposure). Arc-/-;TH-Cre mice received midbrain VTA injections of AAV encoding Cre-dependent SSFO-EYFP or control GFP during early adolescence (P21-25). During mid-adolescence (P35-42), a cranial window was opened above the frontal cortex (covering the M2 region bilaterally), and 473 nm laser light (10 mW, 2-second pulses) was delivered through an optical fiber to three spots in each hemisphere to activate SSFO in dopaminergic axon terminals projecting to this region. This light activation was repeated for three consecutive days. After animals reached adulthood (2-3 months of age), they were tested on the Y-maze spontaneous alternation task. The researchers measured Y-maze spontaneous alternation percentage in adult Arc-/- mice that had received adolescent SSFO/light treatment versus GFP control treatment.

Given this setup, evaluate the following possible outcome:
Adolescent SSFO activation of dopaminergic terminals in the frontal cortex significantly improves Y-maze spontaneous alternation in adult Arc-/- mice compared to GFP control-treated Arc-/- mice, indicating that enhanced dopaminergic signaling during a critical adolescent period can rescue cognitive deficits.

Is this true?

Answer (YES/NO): YES